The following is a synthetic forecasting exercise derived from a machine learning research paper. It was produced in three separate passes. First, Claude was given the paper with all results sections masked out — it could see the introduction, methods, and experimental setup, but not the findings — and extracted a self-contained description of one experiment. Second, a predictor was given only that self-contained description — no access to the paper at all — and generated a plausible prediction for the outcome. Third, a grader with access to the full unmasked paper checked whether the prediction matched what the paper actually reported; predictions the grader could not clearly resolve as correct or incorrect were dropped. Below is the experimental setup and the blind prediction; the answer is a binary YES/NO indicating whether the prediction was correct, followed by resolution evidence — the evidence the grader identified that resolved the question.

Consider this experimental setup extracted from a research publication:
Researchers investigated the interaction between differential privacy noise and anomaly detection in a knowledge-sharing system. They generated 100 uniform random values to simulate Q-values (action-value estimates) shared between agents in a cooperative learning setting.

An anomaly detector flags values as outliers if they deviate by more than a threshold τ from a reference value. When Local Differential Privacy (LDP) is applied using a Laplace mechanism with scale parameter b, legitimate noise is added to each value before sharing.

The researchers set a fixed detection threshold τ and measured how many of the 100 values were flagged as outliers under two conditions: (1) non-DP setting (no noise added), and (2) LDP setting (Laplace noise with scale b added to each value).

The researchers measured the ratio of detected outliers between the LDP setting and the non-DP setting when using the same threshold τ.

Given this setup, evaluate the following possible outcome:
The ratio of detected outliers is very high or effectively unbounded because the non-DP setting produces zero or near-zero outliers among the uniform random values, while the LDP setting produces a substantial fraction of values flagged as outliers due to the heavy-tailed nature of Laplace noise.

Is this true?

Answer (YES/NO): NO